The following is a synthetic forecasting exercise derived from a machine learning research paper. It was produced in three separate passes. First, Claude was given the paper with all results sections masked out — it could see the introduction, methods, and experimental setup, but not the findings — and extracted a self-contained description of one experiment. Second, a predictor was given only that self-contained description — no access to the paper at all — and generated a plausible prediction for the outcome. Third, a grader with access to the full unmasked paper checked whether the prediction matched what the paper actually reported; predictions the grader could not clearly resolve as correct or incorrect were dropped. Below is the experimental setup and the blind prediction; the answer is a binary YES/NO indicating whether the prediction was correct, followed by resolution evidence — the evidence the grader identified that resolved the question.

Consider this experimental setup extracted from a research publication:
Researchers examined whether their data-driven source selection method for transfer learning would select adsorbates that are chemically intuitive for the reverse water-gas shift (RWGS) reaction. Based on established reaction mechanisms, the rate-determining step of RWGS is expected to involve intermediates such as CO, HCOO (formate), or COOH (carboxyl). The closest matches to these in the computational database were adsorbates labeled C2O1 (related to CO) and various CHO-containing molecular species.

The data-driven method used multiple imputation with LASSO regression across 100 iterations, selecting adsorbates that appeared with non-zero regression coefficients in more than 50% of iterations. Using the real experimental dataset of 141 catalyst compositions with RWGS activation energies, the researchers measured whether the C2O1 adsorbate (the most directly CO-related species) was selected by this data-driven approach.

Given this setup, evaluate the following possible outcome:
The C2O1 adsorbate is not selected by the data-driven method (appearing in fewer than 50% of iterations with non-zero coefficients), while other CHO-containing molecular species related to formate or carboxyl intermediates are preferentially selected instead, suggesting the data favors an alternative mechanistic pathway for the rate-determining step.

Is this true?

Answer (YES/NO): NO